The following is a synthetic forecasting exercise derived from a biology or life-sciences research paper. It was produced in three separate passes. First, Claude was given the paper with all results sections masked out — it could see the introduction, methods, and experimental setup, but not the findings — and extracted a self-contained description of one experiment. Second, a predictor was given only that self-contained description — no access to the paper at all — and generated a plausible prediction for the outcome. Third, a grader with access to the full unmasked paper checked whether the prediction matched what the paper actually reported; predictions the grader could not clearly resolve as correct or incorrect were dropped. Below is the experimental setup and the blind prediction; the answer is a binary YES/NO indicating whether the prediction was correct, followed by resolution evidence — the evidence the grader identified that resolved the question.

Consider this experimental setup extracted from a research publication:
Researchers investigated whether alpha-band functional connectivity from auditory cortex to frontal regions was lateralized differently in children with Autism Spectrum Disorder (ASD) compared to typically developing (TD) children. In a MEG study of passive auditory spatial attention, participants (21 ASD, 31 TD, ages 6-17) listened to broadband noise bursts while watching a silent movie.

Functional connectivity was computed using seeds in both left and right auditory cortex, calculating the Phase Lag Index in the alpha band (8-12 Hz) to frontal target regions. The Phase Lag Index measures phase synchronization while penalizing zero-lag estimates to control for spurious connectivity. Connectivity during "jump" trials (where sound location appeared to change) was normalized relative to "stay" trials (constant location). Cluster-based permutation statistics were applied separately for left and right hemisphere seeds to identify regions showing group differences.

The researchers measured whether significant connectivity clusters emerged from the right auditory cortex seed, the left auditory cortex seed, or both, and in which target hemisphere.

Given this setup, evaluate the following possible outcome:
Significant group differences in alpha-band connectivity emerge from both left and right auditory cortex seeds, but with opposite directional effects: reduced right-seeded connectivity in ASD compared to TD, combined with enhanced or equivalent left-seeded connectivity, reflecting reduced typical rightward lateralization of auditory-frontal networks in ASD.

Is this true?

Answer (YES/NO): NO